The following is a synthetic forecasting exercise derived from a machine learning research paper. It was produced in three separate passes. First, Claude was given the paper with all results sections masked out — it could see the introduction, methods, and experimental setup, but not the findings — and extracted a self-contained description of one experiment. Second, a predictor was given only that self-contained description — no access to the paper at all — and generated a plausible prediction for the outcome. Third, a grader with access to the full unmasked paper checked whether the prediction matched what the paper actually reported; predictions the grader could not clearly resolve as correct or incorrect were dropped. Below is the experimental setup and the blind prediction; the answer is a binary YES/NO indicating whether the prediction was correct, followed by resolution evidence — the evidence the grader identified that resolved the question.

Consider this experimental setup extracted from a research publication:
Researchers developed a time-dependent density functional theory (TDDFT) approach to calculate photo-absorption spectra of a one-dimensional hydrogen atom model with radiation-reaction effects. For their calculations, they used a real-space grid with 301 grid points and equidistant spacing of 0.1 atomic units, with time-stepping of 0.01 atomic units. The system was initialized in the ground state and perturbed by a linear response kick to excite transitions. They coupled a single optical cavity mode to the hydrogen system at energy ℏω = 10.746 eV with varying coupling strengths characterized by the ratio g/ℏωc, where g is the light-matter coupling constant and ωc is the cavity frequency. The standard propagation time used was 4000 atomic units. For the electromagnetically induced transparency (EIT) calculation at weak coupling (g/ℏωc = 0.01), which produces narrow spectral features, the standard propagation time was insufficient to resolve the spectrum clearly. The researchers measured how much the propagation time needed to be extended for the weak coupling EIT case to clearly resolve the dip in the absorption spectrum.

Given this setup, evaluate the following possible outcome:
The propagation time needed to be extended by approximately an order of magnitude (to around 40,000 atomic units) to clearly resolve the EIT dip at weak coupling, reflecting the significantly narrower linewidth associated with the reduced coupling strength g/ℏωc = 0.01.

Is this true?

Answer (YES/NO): NO